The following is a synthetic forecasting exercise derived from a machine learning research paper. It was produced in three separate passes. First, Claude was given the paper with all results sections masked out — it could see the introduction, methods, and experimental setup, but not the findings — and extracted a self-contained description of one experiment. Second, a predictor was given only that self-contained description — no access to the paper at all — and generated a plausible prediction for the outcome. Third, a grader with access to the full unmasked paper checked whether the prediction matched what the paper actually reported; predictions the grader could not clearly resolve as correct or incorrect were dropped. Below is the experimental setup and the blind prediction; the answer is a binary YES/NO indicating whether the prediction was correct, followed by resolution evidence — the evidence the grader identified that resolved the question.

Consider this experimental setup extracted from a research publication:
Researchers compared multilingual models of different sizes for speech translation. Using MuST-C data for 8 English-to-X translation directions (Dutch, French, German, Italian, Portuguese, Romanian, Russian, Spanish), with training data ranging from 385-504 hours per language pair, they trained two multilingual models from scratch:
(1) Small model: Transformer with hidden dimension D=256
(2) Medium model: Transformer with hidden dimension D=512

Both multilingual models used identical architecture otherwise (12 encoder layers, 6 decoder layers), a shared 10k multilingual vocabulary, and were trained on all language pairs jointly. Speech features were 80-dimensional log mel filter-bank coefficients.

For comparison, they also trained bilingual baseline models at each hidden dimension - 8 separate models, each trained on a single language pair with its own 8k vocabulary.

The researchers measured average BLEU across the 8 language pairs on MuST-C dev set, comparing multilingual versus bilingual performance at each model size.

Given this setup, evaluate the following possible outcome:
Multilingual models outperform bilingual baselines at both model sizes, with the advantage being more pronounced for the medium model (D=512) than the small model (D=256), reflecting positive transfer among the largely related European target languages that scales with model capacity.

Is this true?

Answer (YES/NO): NO